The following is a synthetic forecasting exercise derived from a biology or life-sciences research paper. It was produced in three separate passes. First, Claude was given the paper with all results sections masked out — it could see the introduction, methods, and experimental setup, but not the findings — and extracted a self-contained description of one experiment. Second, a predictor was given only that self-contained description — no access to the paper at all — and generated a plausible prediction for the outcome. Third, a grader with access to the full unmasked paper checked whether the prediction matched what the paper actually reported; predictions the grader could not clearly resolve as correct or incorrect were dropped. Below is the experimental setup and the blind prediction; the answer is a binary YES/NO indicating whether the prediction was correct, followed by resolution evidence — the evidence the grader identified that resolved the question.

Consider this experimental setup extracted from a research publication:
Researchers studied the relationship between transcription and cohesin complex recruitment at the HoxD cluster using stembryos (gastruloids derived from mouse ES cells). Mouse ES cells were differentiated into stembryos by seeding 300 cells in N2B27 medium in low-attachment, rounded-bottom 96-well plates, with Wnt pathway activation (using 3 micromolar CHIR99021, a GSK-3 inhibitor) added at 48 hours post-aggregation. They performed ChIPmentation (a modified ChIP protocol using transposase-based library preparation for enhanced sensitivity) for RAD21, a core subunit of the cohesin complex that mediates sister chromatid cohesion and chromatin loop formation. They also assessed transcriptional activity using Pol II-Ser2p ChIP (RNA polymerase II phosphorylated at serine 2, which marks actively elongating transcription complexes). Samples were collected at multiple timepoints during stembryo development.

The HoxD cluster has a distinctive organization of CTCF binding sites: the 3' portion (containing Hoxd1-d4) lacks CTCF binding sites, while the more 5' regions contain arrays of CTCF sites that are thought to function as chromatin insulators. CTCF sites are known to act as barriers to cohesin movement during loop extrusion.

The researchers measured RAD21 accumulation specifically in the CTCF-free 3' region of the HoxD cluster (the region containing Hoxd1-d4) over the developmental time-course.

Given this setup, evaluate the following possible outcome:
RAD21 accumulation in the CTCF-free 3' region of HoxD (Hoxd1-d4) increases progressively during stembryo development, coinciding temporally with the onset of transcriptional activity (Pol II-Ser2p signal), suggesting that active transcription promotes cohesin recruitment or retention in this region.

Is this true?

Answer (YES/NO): YES